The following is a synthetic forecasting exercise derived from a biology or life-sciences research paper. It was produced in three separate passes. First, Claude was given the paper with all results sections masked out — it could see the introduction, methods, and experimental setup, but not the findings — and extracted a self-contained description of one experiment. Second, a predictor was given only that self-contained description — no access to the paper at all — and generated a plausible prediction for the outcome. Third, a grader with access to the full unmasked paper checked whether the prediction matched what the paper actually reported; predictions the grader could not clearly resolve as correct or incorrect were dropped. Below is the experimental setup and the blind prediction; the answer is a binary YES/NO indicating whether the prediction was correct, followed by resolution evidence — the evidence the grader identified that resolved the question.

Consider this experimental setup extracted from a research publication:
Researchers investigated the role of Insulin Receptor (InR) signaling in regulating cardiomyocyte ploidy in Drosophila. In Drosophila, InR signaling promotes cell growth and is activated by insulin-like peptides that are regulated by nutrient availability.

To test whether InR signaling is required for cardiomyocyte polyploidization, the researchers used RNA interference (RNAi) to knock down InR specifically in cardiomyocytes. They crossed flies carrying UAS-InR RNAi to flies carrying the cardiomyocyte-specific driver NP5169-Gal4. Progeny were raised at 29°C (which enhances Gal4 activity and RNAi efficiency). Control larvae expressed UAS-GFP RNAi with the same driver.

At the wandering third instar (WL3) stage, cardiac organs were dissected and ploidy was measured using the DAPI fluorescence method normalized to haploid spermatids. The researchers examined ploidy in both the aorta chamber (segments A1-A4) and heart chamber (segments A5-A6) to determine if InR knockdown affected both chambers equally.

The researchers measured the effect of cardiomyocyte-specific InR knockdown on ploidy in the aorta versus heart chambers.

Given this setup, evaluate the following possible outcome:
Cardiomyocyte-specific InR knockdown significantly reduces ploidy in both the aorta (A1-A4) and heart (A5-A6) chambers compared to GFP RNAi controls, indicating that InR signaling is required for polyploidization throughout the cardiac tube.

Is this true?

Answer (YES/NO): YES